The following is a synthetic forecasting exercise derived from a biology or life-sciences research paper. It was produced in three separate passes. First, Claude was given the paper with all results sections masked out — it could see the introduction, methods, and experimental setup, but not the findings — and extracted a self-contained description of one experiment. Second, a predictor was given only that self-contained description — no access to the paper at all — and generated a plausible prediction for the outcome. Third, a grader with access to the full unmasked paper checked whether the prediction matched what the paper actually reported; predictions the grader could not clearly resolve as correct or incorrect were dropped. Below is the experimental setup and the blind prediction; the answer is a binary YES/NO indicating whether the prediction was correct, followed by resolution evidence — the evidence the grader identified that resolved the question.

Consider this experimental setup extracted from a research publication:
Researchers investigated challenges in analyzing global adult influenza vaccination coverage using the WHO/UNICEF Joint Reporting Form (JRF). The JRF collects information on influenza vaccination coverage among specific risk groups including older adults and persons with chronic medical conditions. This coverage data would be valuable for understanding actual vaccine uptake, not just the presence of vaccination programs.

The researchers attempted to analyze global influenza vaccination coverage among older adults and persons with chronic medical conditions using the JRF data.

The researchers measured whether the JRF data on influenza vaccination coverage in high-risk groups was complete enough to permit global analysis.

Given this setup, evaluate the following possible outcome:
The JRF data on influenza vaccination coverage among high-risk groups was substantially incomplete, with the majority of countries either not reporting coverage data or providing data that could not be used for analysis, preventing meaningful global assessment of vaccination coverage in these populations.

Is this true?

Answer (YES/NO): YES